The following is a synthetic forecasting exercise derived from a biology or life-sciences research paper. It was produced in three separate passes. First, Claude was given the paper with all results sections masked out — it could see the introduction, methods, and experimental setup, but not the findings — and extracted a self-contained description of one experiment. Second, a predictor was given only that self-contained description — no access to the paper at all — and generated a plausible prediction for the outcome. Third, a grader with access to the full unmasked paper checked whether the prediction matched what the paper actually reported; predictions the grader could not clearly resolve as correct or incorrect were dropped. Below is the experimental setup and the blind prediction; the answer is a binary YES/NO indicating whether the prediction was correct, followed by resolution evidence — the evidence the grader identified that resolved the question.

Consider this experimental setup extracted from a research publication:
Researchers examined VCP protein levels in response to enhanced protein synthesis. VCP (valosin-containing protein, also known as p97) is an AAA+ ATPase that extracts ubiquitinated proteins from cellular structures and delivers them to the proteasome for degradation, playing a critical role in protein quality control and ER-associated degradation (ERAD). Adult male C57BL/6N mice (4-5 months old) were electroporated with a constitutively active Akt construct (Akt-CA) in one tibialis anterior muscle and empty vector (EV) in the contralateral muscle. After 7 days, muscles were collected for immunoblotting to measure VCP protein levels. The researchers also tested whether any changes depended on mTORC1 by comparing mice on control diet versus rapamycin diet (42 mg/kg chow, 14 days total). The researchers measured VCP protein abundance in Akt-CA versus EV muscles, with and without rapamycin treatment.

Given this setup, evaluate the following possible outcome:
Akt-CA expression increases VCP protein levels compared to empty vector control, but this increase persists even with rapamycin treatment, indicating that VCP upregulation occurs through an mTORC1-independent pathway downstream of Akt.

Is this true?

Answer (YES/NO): YES